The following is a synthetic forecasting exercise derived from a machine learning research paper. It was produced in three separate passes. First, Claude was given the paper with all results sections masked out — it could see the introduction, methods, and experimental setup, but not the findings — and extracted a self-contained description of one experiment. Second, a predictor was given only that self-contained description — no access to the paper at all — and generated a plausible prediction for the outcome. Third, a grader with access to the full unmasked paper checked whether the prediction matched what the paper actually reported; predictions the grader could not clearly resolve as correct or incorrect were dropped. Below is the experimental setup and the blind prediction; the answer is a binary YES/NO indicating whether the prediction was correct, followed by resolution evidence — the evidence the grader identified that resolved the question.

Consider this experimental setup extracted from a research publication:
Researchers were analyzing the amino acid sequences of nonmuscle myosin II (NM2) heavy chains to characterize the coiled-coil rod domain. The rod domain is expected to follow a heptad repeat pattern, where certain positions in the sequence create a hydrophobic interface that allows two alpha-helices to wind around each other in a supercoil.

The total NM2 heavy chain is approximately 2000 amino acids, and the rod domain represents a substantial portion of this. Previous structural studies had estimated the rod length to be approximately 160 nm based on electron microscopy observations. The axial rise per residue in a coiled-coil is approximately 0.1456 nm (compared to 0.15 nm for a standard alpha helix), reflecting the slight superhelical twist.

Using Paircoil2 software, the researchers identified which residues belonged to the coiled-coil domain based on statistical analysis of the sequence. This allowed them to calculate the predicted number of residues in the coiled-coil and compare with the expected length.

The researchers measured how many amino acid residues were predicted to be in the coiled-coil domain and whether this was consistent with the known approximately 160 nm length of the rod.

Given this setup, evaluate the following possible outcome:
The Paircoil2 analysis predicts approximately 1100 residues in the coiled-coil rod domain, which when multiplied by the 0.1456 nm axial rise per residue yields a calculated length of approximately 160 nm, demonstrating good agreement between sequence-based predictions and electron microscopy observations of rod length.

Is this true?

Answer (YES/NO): YES